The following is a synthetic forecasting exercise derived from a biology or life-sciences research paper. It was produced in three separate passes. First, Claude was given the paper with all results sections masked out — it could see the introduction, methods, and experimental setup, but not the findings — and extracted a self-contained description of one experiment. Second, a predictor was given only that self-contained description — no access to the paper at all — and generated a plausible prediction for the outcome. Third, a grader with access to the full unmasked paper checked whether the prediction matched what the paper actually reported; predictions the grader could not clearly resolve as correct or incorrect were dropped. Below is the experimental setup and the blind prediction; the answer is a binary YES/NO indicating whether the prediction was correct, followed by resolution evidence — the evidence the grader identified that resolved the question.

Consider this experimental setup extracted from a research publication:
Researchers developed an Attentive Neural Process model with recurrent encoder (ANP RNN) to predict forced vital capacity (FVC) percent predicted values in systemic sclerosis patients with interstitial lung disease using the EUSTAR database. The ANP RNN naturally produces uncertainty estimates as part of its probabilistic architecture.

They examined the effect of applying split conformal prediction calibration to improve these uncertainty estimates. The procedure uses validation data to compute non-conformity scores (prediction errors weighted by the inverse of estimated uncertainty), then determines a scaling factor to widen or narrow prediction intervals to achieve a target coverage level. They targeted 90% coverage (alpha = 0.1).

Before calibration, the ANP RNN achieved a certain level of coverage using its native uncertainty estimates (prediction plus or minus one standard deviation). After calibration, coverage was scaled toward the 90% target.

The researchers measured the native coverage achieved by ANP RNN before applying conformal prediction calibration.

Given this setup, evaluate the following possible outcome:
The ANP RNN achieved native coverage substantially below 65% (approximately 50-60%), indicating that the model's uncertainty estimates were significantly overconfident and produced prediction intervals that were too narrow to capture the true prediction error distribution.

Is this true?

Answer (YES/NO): NO